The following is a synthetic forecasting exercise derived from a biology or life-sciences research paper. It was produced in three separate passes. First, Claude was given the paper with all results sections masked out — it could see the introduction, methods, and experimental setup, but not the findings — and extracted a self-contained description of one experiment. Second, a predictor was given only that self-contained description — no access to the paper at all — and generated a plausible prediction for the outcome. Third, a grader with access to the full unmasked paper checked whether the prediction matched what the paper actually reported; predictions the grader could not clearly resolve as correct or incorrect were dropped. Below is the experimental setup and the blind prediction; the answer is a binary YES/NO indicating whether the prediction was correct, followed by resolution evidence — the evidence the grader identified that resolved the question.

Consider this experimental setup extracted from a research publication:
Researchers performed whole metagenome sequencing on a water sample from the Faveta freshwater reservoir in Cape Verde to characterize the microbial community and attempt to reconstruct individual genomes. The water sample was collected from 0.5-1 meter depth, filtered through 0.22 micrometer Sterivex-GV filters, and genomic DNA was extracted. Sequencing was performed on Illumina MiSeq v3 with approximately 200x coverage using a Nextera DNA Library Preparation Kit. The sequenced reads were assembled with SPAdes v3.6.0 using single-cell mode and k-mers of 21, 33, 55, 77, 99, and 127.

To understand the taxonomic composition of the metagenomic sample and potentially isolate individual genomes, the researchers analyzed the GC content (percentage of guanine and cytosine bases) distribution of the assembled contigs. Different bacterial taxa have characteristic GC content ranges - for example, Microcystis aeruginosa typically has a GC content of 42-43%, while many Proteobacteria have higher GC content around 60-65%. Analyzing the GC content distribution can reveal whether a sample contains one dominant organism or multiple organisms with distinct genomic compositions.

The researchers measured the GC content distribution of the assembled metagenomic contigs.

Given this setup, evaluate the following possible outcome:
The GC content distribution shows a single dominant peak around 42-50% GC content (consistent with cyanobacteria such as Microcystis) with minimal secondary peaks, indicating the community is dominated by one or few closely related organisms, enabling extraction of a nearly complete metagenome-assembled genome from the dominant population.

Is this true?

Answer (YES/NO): NO